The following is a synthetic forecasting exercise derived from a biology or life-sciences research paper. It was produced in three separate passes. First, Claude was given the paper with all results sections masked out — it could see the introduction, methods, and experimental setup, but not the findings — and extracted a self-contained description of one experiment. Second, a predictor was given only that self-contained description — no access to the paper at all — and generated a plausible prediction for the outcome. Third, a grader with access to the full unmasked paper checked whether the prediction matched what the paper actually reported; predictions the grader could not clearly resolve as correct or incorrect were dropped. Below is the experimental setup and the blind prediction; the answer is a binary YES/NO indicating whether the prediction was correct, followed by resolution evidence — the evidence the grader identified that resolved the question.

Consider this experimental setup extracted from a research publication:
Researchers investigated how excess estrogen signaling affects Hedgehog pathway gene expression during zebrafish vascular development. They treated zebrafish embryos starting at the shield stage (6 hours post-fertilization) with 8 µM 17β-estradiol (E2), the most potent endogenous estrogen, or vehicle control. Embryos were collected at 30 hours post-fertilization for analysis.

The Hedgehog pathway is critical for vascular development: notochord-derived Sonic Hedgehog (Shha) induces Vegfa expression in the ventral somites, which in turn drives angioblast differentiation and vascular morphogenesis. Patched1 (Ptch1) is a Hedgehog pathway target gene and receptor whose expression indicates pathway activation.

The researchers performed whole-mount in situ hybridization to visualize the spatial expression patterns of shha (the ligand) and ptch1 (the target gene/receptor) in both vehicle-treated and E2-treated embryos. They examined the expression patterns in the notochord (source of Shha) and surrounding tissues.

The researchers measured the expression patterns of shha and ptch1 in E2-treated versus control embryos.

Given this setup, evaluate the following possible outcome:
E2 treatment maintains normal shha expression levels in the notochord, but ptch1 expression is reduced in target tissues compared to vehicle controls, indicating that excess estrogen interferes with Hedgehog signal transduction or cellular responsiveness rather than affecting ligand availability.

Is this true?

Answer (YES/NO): YES